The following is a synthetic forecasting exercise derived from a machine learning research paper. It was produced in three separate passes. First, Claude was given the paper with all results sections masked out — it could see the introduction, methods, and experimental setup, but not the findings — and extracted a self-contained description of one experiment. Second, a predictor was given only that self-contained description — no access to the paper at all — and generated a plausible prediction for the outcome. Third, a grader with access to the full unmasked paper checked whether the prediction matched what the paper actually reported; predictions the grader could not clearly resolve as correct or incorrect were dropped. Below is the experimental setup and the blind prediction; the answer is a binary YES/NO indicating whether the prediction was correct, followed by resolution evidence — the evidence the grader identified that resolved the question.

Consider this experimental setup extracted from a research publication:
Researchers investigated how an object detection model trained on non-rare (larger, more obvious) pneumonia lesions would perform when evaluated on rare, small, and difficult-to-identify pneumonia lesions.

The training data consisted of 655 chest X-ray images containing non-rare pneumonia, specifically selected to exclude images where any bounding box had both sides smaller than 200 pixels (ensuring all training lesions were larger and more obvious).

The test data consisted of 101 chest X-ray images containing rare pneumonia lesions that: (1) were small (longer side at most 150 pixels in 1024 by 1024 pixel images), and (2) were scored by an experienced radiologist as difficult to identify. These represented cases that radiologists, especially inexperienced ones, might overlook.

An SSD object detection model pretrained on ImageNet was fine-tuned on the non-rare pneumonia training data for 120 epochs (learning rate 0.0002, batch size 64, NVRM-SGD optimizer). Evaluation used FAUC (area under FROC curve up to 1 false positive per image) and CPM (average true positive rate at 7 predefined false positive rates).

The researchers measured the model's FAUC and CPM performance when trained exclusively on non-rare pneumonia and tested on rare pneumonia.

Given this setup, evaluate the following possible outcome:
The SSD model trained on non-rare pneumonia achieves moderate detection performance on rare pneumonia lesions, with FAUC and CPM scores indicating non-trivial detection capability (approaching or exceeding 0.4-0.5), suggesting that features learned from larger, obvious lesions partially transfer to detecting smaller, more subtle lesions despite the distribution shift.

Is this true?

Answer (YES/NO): NO